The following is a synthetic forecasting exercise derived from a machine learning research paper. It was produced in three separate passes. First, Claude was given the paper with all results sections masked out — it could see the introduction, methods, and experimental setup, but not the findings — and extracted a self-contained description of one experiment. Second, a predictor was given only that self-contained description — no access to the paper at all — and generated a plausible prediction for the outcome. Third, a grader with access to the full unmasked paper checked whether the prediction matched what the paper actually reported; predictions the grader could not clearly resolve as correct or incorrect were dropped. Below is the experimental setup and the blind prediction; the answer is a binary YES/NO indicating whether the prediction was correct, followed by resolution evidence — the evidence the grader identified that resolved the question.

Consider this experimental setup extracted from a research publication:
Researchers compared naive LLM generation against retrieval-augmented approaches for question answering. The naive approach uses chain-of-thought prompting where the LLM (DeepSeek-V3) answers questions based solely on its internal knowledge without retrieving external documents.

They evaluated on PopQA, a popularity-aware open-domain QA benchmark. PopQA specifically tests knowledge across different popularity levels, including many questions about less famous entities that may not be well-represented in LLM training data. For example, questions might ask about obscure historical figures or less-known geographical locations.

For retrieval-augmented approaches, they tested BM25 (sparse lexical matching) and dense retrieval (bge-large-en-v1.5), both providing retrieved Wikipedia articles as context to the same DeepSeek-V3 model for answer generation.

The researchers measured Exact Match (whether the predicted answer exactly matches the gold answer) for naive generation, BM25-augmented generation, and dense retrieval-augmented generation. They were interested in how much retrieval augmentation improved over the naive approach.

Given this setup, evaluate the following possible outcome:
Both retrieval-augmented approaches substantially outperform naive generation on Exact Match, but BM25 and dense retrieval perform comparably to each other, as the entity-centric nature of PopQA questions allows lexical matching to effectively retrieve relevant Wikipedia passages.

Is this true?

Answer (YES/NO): NO